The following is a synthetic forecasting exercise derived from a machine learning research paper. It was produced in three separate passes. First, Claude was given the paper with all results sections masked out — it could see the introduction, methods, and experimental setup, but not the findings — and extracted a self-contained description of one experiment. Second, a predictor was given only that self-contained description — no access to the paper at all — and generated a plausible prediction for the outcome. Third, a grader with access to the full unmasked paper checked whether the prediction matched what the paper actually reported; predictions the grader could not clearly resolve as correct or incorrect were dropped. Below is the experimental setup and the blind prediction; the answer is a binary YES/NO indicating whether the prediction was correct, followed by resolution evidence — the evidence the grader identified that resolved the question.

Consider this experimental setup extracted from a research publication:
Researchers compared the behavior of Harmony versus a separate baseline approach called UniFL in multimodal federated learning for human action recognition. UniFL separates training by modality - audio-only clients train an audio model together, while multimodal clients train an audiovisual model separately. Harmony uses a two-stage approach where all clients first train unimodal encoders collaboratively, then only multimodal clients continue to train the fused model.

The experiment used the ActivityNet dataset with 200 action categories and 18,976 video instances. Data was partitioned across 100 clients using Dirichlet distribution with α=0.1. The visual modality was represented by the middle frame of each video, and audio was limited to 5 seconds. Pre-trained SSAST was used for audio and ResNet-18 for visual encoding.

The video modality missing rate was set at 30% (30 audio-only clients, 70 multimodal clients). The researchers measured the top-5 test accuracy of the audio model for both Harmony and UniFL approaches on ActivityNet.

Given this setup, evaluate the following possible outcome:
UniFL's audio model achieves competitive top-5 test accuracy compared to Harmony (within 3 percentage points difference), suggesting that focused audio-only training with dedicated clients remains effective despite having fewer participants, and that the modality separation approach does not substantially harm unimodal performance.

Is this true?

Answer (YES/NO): NO